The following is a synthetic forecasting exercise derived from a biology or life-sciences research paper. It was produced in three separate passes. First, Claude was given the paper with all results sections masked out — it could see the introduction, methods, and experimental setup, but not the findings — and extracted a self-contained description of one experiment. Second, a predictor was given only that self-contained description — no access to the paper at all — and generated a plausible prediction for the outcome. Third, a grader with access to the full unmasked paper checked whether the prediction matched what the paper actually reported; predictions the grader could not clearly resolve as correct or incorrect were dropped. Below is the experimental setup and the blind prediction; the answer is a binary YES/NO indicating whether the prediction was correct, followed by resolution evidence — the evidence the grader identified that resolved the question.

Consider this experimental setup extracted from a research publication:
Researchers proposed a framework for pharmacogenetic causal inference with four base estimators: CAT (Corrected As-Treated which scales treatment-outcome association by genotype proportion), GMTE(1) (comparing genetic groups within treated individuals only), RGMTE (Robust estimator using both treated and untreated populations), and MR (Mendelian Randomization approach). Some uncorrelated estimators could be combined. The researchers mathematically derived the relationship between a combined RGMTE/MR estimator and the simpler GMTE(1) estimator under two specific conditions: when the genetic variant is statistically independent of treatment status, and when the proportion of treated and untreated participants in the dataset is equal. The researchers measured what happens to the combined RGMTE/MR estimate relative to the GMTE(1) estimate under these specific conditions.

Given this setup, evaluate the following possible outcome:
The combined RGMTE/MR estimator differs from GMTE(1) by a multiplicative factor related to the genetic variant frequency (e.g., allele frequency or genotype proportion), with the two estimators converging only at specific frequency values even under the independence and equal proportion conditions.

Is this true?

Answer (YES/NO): NO